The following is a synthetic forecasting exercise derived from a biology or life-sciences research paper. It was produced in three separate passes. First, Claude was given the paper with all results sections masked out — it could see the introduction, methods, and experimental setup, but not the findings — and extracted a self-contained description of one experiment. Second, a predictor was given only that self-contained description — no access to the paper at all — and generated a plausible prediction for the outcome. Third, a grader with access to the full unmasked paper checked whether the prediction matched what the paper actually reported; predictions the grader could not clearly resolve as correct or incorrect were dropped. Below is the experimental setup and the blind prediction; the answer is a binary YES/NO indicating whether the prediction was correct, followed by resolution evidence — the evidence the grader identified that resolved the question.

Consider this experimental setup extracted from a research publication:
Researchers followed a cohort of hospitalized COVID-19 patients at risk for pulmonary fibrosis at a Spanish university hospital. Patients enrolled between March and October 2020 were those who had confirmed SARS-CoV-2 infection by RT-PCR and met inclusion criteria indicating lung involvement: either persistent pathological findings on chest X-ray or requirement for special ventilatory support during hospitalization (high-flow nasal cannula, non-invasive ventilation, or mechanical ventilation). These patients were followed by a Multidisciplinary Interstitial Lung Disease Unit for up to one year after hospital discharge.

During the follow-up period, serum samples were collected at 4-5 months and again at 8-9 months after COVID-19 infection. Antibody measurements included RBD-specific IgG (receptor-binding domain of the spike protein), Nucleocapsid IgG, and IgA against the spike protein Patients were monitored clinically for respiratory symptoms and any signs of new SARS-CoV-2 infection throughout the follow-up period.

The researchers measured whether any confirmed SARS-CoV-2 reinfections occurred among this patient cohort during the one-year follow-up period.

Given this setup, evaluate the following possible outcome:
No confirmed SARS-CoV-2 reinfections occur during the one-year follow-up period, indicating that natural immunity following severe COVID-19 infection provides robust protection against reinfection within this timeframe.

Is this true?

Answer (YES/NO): YES